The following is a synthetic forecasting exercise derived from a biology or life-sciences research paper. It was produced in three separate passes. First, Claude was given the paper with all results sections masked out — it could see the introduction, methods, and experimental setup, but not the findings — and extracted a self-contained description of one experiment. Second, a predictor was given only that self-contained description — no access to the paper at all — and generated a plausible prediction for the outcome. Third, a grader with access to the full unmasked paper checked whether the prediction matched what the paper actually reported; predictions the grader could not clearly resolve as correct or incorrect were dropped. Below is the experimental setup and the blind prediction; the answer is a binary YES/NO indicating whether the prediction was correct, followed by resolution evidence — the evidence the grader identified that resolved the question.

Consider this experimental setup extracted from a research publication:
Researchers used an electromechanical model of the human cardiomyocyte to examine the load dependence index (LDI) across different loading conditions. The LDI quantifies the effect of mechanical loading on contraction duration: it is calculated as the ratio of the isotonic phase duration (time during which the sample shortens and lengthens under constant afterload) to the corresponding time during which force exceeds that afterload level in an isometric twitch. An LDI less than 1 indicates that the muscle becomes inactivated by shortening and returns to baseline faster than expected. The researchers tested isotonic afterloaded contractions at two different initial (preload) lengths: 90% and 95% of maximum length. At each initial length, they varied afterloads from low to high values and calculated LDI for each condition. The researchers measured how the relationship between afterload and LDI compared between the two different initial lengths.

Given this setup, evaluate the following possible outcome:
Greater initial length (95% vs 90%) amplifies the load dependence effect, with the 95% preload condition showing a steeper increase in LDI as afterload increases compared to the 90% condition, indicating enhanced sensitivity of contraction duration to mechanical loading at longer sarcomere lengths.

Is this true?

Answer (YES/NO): NO